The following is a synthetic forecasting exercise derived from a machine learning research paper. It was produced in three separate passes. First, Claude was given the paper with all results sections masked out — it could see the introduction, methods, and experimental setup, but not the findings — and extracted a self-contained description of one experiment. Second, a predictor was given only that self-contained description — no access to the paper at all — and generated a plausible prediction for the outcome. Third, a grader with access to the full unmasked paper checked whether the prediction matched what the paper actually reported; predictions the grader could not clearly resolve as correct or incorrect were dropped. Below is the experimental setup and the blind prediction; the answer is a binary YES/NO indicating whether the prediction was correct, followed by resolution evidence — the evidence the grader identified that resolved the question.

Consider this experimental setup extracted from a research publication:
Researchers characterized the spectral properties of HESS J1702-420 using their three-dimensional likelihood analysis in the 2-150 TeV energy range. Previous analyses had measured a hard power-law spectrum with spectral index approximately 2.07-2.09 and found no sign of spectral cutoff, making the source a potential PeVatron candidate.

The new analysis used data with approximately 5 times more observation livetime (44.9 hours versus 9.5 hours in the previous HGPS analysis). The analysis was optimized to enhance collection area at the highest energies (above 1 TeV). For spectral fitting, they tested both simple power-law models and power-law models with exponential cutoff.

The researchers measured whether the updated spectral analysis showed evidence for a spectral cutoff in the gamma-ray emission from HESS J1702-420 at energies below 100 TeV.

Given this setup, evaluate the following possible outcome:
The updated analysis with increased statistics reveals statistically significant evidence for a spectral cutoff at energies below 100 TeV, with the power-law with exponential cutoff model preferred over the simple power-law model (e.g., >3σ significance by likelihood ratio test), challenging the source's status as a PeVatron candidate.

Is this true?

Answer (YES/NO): NO